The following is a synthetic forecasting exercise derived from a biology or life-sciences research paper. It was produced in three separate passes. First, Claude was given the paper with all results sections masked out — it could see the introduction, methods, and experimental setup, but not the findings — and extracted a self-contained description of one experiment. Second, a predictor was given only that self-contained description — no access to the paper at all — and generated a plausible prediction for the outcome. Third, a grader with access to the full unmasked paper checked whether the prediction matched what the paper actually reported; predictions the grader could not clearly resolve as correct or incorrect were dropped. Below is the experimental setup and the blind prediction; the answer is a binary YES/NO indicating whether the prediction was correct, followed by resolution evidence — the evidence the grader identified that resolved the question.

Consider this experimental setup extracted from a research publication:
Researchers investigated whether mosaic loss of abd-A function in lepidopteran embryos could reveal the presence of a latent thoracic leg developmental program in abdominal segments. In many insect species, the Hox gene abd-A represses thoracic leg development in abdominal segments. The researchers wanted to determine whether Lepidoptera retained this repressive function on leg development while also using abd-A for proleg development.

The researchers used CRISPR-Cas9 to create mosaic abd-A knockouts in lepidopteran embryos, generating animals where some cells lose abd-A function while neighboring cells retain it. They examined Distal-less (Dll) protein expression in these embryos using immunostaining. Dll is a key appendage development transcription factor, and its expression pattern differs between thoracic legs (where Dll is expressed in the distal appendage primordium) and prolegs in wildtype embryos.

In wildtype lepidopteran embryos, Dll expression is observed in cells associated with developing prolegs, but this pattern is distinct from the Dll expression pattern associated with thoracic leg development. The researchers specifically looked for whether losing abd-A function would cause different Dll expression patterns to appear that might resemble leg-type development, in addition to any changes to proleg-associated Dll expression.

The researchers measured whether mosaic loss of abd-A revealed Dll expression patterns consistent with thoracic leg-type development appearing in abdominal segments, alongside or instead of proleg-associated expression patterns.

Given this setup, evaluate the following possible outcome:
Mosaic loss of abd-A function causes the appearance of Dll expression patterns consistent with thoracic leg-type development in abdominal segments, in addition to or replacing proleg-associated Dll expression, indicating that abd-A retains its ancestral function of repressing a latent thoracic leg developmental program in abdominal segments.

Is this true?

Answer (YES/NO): YES